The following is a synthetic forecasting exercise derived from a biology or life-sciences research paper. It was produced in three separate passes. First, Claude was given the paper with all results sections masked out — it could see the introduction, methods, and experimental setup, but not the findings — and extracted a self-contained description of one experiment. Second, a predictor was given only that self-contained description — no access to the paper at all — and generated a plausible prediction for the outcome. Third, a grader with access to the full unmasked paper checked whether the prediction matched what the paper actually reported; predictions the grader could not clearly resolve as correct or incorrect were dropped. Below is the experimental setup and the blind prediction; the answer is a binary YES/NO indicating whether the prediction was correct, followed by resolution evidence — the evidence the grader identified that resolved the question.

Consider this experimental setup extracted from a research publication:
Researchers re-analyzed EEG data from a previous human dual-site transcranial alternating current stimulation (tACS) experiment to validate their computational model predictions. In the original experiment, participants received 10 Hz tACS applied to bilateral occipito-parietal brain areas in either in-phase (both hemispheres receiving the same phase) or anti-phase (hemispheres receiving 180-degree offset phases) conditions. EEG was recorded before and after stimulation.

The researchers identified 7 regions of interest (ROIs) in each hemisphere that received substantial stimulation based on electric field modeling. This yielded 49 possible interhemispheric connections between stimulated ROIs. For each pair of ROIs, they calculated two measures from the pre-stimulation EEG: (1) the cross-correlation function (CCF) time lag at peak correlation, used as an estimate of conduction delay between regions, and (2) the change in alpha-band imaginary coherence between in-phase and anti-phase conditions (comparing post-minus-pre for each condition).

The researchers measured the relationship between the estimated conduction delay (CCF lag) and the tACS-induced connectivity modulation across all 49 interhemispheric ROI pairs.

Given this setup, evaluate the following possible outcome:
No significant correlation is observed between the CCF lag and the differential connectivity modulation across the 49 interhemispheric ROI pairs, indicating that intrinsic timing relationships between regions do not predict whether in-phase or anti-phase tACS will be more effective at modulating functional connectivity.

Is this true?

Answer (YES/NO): NO